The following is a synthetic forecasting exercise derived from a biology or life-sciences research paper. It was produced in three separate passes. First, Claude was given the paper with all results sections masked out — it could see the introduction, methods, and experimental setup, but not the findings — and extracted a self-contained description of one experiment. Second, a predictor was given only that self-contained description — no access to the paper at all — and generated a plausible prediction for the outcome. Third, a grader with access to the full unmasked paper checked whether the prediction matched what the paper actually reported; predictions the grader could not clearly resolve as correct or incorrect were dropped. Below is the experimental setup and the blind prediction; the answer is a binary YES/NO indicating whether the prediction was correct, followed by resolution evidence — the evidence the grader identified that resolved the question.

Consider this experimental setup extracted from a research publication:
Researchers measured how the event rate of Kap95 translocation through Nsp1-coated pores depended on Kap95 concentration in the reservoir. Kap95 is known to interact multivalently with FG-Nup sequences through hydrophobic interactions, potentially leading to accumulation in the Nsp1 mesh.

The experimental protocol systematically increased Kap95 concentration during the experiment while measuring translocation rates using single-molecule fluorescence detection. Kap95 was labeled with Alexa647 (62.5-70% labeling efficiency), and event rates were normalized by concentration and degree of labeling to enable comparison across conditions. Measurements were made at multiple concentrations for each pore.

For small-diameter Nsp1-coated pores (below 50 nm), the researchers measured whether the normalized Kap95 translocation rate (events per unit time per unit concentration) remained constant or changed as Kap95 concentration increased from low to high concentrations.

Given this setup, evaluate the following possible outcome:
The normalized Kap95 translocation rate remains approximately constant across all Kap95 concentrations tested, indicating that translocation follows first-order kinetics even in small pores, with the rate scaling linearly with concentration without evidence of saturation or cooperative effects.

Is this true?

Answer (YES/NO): NO